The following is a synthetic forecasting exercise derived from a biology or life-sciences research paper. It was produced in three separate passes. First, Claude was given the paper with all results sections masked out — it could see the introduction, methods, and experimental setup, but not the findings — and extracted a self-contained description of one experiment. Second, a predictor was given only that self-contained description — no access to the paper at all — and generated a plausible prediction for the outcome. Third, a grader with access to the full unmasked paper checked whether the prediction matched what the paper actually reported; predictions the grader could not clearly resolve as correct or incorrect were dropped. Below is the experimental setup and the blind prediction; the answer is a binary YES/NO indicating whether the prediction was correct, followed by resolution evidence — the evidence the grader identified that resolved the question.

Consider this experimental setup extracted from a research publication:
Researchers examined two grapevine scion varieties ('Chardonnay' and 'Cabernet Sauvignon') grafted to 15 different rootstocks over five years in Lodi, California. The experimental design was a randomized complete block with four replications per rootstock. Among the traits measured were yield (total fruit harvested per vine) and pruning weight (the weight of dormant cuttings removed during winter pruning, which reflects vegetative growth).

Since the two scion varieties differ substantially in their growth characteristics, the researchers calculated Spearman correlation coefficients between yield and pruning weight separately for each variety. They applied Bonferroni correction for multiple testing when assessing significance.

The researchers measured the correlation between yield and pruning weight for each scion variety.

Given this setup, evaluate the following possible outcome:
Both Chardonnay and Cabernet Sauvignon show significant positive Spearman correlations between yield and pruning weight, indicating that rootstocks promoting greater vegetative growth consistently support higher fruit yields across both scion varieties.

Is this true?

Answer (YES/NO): NO